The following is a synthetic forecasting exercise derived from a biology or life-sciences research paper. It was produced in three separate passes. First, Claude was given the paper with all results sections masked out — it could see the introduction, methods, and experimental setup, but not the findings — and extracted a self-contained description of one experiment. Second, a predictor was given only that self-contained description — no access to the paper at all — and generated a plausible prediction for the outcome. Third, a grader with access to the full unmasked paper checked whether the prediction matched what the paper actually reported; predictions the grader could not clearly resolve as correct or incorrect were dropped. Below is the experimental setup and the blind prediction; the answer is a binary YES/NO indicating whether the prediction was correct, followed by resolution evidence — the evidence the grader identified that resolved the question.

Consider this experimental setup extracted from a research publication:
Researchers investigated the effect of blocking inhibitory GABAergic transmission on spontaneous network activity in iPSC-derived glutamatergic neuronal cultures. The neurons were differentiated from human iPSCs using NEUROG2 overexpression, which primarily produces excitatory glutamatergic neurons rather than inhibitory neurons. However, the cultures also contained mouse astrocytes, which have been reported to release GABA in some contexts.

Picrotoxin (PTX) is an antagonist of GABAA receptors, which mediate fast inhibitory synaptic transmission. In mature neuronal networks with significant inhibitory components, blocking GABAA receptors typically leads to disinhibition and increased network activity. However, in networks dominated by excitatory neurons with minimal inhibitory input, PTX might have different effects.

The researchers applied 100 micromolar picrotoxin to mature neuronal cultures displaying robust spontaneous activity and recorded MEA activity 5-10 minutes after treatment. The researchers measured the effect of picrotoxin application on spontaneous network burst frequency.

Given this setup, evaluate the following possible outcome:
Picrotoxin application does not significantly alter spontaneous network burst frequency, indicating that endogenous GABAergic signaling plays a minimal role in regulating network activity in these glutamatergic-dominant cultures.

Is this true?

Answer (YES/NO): YES